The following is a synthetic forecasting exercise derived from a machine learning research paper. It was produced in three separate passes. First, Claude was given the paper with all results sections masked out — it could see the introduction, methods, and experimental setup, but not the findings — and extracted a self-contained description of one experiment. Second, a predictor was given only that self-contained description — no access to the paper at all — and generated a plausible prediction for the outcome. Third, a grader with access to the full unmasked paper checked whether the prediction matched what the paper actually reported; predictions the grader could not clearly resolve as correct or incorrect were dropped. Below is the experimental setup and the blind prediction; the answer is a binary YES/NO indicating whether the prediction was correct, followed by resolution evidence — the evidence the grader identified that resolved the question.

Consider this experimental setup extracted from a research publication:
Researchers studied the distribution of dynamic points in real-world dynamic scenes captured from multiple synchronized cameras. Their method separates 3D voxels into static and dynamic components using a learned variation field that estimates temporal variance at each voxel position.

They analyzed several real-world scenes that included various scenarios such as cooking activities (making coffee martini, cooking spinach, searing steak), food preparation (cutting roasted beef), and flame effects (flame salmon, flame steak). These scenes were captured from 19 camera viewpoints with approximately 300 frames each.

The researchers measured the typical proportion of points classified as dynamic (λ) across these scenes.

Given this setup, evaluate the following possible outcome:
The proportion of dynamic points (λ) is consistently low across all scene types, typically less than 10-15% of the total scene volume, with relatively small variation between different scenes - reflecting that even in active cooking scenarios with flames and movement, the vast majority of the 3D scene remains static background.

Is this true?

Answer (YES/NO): YES